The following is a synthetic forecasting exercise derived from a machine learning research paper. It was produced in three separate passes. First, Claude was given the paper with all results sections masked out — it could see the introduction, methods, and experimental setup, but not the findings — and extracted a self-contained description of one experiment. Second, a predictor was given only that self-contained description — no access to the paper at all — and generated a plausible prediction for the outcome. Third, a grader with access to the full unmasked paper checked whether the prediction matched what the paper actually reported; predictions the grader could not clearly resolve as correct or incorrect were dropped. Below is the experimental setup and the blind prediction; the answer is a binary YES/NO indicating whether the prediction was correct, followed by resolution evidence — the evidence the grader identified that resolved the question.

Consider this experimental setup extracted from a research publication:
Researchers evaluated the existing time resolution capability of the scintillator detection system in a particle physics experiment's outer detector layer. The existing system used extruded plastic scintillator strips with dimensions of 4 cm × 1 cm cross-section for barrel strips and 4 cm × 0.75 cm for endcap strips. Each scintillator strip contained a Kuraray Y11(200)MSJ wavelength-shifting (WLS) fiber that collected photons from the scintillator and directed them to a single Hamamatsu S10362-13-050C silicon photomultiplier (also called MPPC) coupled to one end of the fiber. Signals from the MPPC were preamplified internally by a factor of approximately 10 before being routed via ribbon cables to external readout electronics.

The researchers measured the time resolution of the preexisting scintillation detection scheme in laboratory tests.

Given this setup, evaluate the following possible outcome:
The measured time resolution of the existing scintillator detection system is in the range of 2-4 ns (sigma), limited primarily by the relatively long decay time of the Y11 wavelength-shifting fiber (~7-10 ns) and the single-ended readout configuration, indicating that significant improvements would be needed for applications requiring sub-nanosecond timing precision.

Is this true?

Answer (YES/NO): NO